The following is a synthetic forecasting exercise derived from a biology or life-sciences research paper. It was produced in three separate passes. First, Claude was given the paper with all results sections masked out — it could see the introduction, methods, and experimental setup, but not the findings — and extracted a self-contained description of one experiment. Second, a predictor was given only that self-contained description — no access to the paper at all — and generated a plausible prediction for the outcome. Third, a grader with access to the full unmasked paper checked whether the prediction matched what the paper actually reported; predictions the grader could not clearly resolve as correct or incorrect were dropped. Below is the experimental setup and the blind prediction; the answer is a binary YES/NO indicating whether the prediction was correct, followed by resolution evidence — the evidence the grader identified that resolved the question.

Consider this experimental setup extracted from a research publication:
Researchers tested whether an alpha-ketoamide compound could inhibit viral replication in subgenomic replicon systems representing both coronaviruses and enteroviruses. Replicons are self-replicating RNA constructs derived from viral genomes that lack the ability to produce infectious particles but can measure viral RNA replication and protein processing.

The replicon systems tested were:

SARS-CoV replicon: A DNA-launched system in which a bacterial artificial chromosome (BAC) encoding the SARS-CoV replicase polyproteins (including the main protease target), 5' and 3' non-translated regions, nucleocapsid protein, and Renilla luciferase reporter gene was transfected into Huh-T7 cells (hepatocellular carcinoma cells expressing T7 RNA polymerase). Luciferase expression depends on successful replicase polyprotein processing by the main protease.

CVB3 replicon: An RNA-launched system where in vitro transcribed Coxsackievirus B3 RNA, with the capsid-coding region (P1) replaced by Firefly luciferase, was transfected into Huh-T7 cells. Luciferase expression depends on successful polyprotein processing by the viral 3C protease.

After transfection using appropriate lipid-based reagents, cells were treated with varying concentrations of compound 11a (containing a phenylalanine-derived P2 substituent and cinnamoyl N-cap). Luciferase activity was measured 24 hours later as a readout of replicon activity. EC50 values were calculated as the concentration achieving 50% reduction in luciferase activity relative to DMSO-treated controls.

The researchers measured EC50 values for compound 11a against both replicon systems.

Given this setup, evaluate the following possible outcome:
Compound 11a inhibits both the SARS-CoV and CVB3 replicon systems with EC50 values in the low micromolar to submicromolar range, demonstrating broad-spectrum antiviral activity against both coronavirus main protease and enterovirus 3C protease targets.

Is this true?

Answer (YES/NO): YES